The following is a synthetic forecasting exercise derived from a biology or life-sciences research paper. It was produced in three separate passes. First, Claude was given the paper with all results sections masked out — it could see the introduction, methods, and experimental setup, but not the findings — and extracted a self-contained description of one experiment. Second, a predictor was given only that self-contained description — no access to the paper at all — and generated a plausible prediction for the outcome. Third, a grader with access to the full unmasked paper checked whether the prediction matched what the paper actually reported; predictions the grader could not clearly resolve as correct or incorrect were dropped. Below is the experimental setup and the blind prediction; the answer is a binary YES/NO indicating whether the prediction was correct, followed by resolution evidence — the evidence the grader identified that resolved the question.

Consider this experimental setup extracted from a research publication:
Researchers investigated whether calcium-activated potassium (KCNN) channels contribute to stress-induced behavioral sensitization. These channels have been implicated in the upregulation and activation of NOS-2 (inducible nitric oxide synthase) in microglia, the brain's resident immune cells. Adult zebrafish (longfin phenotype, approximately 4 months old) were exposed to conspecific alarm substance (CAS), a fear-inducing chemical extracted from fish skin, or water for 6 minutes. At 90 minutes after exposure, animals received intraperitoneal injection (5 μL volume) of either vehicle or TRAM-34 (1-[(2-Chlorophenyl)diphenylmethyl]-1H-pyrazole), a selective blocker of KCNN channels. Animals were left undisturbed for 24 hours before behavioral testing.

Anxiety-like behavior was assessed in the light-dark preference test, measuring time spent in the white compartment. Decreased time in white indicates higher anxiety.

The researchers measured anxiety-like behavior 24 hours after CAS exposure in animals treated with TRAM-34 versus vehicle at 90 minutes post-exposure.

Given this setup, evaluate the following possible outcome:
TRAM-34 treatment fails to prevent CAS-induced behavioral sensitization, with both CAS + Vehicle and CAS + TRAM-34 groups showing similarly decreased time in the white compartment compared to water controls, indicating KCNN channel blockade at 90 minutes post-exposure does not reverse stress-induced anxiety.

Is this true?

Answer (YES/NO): NO